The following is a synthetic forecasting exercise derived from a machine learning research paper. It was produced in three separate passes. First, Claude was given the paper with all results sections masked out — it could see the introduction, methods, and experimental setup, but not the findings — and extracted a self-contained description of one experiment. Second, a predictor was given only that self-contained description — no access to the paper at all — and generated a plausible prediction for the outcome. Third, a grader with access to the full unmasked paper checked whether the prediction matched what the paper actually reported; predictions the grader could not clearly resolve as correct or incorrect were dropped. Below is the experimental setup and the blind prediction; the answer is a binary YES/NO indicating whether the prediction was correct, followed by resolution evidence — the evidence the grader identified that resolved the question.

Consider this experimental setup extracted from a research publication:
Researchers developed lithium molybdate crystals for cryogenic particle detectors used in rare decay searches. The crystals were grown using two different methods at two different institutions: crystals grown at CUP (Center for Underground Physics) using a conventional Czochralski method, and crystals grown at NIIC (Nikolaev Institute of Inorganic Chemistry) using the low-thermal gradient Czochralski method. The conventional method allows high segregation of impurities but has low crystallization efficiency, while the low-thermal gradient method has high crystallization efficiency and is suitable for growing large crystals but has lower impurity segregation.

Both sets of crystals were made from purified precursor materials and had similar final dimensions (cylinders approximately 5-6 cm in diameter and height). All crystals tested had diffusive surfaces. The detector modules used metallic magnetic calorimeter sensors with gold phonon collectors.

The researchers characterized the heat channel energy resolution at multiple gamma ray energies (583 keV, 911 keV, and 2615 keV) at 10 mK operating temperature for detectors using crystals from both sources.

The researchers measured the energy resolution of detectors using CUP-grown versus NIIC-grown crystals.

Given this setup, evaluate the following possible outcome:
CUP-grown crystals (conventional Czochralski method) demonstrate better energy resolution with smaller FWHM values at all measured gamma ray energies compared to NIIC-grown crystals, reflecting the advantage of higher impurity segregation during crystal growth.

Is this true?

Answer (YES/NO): NO